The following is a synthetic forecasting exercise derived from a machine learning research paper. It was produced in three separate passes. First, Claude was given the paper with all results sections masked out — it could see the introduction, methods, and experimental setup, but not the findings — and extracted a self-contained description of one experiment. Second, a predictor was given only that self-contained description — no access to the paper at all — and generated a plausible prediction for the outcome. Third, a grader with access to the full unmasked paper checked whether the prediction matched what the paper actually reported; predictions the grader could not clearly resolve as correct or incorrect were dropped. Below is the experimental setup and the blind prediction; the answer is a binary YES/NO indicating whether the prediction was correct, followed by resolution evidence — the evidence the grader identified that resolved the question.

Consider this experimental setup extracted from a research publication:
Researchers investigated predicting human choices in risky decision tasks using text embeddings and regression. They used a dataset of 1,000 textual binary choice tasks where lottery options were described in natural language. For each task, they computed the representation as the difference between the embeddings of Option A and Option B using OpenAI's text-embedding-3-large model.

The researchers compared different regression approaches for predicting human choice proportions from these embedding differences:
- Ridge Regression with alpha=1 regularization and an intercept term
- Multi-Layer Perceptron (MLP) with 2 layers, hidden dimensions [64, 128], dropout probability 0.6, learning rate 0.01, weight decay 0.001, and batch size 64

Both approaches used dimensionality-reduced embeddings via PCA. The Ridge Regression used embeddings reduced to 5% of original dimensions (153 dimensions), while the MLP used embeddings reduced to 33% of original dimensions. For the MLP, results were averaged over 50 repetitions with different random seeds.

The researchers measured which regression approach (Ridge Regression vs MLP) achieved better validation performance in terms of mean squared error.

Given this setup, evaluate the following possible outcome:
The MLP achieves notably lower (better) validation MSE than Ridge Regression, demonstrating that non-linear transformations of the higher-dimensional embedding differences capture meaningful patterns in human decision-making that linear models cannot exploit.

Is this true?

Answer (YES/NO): YES